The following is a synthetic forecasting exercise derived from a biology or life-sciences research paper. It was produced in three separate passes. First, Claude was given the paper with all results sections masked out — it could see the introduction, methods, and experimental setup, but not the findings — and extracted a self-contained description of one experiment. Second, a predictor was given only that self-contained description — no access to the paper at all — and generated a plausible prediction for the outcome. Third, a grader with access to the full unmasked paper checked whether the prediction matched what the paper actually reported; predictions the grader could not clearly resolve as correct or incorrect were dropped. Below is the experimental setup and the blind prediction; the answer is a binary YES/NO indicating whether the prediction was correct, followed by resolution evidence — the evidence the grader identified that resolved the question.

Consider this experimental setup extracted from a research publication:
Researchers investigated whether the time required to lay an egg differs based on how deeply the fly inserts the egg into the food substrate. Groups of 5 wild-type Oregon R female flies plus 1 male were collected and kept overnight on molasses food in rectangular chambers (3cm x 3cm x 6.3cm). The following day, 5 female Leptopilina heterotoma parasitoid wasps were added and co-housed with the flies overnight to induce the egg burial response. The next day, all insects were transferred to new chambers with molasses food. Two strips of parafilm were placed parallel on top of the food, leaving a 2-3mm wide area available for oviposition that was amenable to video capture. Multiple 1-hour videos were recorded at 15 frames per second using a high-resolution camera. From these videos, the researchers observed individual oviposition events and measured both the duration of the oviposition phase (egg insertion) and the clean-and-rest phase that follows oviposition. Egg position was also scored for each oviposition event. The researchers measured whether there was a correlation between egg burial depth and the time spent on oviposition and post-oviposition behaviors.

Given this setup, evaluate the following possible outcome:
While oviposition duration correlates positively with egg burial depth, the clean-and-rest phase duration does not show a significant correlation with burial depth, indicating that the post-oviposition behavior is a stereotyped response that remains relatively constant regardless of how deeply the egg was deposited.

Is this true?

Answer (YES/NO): NO